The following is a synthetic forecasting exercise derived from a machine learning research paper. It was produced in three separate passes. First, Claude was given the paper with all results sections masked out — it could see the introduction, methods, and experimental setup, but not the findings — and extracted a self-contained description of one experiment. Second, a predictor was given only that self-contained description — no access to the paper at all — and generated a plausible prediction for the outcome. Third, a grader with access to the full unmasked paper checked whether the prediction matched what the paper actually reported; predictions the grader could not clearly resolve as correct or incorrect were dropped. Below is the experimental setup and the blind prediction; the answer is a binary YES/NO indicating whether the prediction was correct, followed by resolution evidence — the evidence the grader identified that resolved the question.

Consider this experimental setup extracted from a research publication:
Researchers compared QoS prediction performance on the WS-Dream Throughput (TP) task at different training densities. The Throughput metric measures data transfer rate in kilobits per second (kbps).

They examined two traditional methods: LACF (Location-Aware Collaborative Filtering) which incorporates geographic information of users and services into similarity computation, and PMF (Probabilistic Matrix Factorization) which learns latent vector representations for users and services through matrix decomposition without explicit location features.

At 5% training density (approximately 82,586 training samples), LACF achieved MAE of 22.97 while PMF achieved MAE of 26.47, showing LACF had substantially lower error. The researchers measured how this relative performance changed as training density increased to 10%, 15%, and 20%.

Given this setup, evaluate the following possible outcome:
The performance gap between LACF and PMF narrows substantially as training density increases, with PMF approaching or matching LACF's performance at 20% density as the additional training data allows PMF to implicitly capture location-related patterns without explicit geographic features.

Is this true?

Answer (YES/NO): NO